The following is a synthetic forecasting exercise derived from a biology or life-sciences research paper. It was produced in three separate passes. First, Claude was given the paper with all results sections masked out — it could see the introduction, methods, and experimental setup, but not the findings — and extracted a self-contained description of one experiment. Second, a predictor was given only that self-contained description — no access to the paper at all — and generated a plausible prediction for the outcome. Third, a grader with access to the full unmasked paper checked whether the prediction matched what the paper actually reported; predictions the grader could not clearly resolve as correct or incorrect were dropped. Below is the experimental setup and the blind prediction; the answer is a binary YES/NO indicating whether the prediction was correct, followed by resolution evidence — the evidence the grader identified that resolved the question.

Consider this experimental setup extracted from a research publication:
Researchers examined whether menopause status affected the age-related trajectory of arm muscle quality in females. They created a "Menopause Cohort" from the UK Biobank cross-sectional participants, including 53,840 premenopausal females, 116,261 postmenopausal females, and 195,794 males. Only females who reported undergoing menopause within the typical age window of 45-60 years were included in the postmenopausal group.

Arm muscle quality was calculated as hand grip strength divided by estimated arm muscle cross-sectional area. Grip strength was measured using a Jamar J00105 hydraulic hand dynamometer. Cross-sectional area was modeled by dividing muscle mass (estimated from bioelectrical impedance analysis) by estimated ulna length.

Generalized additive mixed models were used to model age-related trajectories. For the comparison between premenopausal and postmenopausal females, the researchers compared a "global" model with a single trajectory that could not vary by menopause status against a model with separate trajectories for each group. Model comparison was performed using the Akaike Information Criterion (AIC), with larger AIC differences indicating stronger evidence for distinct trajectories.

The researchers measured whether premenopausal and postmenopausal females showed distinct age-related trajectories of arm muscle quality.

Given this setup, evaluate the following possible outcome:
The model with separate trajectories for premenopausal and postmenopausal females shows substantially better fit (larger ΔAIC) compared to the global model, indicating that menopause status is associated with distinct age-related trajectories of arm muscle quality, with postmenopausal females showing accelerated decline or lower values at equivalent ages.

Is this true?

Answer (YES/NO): NO